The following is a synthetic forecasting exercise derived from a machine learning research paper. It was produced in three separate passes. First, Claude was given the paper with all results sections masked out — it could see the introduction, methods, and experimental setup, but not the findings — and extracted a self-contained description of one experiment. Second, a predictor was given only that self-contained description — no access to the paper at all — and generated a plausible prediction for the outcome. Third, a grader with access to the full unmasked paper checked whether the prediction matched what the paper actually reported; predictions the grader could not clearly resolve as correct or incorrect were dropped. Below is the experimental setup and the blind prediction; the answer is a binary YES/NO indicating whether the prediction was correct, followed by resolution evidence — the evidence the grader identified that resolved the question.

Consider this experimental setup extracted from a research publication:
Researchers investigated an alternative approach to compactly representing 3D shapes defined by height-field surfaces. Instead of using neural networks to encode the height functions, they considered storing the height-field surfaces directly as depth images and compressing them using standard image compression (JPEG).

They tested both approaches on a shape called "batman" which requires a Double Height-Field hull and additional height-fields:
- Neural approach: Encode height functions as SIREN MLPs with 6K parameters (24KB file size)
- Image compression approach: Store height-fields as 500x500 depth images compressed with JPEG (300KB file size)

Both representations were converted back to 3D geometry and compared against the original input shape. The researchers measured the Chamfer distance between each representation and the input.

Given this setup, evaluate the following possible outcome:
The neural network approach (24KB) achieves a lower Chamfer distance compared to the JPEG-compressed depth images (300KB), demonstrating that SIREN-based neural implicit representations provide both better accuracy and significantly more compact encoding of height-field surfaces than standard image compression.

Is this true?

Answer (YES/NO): YES